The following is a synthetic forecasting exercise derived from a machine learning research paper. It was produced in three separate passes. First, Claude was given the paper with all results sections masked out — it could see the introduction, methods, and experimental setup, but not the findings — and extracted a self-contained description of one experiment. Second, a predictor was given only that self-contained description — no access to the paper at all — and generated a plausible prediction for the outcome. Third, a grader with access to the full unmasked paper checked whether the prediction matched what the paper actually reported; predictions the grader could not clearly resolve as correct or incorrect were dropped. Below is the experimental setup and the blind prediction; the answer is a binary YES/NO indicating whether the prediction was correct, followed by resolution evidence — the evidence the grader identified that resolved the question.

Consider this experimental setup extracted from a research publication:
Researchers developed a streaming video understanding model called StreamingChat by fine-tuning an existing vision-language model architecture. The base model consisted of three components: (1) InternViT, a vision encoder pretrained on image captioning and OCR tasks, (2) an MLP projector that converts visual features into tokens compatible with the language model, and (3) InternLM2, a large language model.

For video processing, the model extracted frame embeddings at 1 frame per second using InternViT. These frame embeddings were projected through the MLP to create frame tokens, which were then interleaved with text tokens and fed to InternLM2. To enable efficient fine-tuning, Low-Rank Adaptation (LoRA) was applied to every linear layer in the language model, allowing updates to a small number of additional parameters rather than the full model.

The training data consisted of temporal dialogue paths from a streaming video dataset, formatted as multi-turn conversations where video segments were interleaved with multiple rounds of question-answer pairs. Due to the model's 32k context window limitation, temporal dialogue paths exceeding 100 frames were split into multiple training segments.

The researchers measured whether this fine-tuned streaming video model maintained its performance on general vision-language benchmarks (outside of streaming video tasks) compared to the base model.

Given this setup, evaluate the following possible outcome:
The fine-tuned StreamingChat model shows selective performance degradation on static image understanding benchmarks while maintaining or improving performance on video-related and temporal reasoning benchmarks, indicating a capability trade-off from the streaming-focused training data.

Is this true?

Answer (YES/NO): NO